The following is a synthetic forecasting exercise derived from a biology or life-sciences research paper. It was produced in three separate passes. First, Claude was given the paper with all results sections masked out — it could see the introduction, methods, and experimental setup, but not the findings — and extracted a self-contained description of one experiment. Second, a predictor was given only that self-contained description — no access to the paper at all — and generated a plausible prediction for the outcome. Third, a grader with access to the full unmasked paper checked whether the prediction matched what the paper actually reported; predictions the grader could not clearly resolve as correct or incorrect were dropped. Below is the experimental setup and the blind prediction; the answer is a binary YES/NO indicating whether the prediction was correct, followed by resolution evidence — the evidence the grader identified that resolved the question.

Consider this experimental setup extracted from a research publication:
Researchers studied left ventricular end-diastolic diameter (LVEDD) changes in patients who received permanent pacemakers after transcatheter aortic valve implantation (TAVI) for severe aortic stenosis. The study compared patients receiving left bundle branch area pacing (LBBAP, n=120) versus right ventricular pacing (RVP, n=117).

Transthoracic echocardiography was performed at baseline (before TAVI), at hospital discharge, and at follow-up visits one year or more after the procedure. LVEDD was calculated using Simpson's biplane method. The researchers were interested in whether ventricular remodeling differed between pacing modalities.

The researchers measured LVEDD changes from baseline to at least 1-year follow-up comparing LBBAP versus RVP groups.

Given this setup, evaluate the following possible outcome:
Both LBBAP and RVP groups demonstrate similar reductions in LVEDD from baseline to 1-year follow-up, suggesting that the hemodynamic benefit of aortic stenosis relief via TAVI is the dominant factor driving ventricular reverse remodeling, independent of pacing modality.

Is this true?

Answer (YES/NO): YES